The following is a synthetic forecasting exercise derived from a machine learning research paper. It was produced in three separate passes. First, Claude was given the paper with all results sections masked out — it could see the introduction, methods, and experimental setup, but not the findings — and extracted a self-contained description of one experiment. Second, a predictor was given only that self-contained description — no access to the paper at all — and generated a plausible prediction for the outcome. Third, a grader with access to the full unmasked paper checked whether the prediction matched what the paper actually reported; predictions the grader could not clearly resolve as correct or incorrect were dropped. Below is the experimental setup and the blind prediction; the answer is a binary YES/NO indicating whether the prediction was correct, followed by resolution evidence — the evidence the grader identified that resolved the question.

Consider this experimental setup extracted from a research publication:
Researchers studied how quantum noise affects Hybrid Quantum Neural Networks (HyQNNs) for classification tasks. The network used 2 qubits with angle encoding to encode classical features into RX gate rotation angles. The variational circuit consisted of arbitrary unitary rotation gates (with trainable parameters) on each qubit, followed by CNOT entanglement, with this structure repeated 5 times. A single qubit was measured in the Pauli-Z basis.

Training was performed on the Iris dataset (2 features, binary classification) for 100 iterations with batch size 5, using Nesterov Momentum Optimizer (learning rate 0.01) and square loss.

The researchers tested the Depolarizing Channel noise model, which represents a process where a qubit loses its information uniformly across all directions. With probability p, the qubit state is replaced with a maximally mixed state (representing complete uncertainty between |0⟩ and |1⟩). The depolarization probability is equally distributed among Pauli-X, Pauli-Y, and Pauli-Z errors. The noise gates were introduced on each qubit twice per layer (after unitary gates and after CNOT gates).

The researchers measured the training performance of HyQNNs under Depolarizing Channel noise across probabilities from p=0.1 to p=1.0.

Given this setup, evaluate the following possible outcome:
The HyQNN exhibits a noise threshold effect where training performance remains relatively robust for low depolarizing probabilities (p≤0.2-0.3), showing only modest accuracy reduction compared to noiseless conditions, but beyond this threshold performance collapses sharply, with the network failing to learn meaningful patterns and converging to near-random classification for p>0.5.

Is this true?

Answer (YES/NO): NO